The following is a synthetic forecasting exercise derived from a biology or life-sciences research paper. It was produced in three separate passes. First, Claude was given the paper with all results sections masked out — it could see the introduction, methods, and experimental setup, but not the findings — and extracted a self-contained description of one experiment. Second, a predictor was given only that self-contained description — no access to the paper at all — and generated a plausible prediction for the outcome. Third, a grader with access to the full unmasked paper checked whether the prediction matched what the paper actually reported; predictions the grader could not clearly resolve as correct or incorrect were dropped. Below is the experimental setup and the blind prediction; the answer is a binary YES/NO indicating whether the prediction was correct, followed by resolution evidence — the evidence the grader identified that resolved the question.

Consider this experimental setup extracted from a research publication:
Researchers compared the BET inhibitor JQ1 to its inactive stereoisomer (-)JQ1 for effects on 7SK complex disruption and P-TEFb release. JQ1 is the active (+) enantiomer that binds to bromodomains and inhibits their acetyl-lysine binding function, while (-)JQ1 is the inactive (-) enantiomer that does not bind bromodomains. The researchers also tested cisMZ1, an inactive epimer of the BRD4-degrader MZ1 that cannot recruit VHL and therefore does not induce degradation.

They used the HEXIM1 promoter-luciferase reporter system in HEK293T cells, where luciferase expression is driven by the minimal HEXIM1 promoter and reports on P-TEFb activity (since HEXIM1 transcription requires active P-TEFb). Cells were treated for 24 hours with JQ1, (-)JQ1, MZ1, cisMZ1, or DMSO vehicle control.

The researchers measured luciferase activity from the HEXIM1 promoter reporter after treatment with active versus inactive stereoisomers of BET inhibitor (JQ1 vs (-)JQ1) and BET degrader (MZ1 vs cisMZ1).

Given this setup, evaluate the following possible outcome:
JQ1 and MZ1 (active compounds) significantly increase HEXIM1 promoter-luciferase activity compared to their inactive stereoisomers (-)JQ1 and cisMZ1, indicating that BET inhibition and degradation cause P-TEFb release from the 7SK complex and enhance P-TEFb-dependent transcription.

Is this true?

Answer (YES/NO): NO